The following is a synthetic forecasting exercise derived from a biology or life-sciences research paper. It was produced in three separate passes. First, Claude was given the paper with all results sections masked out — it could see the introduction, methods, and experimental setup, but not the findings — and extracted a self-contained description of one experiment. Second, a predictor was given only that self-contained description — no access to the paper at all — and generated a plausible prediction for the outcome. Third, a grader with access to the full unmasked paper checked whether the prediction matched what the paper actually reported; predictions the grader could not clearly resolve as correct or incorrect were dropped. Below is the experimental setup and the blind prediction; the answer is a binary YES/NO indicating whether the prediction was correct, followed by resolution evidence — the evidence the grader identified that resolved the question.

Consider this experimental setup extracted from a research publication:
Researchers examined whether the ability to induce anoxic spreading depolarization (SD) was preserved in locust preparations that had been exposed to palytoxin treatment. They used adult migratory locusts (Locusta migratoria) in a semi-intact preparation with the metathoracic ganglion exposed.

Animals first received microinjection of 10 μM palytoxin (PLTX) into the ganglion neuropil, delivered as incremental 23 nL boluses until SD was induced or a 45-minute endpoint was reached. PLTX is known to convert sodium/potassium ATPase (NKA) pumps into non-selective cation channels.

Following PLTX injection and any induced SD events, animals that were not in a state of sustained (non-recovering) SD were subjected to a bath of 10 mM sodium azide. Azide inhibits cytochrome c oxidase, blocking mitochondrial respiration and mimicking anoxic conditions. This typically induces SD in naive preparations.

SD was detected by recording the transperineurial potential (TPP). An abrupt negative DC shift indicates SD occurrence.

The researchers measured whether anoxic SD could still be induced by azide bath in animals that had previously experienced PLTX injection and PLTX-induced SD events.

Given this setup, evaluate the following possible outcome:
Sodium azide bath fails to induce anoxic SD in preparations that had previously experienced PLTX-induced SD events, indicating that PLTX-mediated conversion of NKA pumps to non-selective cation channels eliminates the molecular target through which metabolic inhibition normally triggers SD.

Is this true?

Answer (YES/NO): NO